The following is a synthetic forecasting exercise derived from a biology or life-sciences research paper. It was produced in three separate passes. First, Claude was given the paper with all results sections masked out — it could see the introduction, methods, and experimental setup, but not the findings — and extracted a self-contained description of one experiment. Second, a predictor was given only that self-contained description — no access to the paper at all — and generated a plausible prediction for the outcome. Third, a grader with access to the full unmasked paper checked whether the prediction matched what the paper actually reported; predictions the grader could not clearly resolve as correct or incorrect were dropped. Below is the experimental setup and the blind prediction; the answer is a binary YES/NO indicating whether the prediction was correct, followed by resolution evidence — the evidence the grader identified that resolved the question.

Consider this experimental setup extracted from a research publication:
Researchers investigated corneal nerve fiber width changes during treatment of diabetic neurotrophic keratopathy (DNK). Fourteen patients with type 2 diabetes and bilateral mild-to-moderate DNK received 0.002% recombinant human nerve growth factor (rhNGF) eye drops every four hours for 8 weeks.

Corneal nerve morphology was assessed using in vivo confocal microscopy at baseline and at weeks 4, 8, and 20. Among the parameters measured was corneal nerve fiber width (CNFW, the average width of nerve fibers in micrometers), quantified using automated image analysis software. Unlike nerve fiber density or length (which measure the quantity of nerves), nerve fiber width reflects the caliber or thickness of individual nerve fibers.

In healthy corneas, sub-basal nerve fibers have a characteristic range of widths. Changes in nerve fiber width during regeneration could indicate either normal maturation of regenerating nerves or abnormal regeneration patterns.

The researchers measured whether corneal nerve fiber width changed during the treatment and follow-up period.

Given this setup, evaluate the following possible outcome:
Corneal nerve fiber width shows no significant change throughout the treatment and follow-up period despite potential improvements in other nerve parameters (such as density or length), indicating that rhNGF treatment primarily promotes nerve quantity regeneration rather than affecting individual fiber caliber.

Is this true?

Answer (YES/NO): NO